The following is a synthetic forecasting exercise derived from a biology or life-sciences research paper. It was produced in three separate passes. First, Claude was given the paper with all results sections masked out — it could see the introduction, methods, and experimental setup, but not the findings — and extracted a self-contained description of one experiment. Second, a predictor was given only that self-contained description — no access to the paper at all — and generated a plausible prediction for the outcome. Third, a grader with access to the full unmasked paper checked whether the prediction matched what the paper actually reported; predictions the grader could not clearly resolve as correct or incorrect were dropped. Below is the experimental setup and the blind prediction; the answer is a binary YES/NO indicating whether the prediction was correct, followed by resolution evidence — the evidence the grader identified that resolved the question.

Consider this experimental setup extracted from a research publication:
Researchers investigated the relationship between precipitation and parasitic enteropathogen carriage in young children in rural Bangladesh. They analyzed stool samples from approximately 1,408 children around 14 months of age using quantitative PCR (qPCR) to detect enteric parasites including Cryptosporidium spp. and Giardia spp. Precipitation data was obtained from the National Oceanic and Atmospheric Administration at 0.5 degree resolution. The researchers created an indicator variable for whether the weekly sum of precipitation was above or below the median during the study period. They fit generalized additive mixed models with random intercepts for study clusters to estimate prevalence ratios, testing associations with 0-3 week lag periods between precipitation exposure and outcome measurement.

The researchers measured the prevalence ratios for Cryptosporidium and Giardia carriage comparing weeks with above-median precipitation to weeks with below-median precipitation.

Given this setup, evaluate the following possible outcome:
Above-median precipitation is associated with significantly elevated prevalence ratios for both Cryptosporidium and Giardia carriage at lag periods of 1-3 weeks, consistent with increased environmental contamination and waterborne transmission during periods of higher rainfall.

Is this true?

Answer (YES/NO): NO